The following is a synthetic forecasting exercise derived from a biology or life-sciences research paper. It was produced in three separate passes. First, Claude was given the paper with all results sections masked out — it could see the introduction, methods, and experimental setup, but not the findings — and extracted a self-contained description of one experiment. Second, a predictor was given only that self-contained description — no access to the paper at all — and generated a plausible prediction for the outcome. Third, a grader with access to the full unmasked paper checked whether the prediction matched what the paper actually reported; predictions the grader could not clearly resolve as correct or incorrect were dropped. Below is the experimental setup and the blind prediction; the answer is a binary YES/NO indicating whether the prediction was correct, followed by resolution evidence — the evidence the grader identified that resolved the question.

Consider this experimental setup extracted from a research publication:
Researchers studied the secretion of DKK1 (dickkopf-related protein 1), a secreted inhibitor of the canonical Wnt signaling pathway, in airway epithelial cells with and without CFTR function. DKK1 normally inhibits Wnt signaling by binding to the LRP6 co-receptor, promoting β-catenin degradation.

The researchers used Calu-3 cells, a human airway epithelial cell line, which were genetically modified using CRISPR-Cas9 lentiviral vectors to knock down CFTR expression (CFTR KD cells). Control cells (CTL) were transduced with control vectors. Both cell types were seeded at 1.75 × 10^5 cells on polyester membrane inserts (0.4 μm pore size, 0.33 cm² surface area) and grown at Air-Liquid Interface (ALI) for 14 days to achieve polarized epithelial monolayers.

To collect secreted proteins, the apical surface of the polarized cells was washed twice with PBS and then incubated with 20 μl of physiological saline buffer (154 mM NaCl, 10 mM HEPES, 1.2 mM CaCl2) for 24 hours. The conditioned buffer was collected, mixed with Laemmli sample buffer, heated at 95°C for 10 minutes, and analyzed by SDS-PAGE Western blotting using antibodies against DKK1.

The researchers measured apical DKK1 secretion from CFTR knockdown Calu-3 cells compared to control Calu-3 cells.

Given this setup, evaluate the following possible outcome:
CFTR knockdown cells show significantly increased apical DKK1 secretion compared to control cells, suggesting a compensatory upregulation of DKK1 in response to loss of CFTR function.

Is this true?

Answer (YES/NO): YES